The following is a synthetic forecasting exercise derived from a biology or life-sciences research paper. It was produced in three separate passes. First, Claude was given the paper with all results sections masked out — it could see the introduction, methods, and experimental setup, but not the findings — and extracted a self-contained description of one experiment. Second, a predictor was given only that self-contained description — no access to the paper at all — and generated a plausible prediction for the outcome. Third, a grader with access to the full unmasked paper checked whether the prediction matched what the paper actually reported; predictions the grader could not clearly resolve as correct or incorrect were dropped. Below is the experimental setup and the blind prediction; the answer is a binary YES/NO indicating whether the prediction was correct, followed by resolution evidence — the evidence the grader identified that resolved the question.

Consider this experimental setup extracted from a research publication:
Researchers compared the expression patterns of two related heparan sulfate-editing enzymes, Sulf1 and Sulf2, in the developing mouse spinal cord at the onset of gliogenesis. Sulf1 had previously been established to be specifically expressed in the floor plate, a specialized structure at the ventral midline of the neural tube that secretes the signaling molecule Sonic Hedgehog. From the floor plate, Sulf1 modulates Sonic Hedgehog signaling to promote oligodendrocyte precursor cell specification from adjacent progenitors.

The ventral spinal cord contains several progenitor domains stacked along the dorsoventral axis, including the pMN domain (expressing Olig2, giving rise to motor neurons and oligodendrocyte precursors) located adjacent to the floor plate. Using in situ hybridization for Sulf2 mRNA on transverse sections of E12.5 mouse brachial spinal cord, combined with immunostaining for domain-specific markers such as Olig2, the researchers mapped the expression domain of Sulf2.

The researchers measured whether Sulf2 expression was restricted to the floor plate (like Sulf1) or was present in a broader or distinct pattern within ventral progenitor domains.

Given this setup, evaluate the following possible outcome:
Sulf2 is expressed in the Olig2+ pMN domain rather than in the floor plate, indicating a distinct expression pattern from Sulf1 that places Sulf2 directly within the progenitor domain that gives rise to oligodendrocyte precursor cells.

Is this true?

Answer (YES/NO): YES